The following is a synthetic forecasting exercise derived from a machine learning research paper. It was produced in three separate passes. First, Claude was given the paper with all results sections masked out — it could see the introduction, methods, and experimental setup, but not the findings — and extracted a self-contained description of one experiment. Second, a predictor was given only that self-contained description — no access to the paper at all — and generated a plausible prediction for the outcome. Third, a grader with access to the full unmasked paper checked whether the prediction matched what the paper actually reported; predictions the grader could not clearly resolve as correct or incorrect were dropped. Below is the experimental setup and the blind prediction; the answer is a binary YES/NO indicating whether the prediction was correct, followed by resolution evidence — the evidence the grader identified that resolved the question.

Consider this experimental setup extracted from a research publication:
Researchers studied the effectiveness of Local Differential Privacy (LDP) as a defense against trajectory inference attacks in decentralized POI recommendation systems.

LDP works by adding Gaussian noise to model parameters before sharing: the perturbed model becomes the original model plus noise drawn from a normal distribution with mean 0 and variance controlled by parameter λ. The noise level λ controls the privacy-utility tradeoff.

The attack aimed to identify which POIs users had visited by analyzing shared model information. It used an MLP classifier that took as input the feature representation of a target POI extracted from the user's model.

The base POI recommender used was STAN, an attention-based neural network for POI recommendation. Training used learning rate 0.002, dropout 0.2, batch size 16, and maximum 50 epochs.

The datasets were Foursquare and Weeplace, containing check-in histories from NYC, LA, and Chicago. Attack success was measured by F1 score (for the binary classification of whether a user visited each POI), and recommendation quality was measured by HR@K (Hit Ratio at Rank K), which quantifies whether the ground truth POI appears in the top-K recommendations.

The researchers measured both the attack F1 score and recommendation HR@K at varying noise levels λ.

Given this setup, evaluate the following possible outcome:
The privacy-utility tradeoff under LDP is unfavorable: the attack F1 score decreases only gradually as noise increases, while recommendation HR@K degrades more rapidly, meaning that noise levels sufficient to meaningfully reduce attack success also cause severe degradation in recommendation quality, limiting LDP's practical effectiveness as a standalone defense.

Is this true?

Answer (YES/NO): NO